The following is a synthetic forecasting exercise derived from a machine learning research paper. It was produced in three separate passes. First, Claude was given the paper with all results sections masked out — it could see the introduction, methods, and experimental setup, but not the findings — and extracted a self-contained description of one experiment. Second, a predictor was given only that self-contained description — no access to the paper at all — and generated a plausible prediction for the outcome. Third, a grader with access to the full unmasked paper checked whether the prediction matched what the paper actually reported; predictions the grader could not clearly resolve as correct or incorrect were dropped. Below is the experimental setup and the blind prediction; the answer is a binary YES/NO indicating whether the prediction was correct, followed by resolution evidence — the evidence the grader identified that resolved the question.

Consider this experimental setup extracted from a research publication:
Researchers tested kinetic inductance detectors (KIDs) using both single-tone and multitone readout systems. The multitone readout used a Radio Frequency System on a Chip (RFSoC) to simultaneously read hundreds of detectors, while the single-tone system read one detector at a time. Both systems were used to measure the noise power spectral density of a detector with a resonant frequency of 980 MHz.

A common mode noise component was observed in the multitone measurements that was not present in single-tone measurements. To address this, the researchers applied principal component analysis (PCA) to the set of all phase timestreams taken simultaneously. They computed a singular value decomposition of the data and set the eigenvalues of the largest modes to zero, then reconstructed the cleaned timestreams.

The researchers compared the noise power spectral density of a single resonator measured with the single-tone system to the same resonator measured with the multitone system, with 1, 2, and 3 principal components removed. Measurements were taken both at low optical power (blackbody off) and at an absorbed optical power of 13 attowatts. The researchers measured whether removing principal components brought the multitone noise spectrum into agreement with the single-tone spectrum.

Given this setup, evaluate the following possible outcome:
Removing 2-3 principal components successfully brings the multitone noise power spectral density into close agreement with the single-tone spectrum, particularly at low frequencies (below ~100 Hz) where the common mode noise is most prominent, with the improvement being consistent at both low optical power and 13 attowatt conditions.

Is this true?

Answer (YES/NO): NO